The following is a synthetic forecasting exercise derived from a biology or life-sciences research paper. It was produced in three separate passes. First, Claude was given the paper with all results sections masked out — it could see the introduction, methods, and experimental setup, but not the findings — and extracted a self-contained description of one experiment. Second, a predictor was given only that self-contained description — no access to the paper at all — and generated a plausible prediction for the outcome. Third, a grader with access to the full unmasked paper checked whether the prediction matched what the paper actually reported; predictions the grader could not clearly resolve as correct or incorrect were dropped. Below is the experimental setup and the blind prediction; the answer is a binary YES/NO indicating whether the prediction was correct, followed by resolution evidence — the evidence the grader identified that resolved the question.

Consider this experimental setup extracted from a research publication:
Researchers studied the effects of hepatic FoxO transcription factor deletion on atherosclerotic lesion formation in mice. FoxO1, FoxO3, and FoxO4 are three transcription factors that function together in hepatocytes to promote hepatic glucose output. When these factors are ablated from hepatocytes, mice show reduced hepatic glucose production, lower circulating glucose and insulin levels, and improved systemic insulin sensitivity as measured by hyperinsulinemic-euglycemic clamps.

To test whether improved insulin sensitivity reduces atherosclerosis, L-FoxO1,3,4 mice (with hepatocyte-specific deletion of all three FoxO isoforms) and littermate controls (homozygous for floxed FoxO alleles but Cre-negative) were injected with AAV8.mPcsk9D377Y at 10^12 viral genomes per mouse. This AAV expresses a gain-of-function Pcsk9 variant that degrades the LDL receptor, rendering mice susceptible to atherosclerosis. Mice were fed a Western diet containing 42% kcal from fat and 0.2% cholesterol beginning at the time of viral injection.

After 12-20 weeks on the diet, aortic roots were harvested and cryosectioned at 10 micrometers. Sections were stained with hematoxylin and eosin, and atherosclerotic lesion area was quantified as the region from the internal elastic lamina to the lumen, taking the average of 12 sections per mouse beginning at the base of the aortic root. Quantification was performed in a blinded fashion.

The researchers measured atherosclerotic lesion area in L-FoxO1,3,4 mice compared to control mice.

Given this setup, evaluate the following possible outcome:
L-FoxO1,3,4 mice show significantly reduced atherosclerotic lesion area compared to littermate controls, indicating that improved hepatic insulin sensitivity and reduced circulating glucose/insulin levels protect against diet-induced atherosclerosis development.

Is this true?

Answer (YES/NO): NO